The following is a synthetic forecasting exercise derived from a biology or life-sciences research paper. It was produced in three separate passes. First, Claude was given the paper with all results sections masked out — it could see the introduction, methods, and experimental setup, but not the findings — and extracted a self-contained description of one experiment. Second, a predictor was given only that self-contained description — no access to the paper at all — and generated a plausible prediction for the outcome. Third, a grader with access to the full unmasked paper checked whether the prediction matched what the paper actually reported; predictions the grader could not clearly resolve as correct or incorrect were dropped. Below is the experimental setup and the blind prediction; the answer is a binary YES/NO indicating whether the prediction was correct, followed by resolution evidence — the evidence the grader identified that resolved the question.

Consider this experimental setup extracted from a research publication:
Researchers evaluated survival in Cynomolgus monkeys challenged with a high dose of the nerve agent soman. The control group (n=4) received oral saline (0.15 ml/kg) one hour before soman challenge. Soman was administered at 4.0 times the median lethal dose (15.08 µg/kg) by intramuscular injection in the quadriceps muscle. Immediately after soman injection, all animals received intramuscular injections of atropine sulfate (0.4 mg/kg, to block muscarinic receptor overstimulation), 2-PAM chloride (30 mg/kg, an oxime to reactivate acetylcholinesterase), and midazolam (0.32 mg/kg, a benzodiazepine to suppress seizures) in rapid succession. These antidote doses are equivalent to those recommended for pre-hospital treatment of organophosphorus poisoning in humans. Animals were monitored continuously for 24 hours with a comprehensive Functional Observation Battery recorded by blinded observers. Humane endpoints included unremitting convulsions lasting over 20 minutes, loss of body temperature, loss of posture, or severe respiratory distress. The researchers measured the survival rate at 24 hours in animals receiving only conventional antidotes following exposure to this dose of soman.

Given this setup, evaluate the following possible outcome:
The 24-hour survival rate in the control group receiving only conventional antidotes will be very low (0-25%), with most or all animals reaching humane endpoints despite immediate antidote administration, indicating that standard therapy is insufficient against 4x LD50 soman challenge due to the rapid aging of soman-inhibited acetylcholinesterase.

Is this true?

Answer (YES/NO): YES